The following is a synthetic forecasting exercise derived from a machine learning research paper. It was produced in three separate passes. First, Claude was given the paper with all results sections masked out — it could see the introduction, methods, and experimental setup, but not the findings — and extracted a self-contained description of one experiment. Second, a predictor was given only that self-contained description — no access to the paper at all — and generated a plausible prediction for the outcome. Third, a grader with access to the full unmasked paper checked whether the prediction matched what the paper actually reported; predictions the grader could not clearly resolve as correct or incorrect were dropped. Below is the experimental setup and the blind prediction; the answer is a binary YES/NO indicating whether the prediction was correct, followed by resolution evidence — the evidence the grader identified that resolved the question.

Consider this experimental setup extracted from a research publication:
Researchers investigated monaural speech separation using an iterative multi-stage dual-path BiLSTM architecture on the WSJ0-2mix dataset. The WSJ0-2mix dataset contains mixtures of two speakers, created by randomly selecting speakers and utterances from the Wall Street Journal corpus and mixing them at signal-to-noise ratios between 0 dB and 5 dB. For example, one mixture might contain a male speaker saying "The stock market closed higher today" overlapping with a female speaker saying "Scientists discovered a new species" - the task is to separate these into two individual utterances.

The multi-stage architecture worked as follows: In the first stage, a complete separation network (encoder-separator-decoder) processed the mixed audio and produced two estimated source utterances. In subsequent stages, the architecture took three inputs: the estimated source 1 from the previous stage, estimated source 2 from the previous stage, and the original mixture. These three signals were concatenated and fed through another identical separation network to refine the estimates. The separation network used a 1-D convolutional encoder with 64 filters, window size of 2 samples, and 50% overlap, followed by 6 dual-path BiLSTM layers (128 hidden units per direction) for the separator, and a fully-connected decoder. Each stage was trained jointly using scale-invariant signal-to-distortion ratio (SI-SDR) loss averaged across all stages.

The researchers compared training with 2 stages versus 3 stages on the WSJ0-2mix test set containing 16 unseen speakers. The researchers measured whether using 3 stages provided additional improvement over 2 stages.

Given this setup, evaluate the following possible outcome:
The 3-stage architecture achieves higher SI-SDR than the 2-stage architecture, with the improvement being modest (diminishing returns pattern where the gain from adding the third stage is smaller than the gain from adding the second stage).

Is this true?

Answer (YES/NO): NO